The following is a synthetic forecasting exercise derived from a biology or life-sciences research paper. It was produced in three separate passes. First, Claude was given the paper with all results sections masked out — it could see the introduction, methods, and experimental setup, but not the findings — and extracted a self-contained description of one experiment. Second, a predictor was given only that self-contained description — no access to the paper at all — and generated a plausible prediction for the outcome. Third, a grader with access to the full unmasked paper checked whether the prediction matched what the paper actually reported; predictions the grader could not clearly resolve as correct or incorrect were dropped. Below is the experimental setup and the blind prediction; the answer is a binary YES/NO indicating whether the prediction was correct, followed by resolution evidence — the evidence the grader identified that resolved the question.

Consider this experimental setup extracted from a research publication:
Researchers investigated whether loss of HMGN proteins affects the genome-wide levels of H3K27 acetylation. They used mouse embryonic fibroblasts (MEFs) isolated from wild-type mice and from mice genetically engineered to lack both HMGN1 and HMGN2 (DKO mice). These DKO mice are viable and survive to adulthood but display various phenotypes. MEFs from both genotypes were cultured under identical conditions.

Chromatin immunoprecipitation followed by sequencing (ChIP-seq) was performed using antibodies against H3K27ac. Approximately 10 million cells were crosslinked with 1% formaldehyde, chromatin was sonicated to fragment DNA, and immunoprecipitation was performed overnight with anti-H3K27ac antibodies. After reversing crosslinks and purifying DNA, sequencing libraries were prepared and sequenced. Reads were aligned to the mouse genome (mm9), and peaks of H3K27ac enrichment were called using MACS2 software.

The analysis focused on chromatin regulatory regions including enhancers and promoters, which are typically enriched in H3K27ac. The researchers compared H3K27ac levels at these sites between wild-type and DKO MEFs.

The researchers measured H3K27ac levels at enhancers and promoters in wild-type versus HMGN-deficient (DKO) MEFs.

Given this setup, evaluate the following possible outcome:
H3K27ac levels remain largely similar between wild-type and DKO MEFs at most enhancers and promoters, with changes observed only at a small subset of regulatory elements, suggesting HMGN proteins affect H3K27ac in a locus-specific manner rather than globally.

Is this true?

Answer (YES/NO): NO